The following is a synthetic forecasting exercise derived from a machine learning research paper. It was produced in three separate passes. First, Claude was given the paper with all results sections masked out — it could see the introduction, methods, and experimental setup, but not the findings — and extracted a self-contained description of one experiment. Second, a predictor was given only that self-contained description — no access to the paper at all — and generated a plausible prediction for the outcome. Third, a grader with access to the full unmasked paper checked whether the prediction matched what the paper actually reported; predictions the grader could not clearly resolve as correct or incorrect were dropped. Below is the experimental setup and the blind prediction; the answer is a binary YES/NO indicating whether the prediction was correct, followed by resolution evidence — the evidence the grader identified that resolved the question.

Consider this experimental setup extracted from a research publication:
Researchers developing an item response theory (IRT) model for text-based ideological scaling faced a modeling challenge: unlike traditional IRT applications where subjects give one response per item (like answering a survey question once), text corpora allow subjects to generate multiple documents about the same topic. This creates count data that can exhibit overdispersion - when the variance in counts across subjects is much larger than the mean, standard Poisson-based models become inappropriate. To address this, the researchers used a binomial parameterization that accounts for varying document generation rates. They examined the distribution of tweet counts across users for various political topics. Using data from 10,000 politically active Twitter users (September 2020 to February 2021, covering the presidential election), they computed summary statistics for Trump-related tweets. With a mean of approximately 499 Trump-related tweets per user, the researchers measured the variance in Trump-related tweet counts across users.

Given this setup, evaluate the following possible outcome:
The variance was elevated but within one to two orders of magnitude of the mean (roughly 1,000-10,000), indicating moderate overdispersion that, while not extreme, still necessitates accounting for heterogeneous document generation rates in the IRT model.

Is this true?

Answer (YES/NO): NO